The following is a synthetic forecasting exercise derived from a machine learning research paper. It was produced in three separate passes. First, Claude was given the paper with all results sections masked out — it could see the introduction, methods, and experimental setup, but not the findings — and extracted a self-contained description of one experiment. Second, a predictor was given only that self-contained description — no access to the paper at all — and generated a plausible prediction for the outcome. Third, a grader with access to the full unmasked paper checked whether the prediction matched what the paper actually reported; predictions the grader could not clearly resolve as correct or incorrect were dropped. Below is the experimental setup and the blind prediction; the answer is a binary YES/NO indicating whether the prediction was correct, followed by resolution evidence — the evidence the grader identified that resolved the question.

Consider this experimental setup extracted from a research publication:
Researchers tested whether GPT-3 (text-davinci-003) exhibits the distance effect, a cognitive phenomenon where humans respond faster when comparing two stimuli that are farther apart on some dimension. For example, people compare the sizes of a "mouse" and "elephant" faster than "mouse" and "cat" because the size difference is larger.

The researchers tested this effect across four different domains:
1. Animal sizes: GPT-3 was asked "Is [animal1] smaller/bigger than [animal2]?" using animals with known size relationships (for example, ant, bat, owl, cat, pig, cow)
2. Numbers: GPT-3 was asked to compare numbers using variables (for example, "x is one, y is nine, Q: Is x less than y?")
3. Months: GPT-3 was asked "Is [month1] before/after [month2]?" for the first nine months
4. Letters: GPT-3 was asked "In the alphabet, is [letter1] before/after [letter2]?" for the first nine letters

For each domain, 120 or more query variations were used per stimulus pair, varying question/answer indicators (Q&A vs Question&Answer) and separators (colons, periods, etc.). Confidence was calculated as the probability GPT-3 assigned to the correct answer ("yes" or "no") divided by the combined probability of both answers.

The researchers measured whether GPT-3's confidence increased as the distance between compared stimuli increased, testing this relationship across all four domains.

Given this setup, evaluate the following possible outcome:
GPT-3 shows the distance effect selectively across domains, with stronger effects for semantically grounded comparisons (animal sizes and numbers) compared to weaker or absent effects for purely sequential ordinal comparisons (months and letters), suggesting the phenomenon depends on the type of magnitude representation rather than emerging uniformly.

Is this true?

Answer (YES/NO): YES